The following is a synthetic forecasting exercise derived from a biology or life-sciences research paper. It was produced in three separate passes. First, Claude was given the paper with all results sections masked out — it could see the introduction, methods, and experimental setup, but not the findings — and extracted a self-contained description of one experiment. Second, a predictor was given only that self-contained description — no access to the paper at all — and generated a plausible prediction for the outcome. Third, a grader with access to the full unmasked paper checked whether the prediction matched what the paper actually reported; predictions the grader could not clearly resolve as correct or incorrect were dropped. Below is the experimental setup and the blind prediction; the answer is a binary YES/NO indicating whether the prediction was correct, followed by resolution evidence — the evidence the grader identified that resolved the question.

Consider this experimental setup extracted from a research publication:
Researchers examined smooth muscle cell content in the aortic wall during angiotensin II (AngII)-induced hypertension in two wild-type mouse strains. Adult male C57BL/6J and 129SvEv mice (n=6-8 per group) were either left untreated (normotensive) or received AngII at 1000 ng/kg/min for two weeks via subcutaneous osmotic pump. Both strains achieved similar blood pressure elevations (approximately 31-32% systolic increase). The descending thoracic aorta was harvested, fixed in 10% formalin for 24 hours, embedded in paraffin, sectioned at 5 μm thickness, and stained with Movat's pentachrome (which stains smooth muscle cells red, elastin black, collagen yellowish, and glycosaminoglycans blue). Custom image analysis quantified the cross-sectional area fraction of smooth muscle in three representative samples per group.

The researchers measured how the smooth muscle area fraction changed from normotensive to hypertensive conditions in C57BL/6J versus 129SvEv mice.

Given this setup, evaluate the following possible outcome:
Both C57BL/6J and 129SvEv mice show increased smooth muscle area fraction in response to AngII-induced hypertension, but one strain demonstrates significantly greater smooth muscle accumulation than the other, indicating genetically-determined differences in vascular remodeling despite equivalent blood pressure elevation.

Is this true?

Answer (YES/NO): NO